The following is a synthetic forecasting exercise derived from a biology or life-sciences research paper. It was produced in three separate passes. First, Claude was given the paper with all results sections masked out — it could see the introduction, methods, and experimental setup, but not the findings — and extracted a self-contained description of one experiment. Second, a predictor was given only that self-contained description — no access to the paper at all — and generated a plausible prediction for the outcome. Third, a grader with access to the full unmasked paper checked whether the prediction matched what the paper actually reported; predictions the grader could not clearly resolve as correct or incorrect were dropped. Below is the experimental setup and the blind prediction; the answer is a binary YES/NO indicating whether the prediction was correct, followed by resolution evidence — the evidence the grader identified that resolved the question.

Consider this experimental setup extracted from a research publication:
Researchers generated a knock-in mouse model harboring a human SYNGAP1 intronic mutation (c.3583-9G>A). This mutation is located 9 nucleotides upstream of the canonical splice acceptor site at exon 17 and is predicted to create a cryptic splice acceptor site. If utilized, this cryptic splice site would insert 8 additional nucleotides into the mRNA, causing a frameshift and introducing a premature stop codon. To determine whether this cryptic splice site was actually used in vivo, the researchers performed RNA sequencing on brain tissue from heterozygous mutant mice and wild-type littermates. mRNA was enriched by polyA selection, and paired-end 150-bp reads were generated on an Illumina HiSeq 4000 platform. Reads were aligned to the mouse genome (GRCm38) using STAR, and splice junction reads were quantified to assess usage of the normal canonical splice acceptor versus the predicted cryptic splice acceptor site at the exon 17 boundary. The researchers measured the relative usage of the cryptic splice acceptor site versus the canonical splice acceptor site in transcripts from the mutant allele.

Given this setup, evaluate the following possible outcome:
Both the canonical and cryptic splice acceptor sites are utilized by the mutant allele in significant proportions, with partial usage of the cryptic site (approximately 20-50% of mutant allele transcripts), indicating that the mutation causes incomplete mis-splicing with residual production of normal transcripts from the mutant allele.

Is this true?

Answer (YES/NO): NO